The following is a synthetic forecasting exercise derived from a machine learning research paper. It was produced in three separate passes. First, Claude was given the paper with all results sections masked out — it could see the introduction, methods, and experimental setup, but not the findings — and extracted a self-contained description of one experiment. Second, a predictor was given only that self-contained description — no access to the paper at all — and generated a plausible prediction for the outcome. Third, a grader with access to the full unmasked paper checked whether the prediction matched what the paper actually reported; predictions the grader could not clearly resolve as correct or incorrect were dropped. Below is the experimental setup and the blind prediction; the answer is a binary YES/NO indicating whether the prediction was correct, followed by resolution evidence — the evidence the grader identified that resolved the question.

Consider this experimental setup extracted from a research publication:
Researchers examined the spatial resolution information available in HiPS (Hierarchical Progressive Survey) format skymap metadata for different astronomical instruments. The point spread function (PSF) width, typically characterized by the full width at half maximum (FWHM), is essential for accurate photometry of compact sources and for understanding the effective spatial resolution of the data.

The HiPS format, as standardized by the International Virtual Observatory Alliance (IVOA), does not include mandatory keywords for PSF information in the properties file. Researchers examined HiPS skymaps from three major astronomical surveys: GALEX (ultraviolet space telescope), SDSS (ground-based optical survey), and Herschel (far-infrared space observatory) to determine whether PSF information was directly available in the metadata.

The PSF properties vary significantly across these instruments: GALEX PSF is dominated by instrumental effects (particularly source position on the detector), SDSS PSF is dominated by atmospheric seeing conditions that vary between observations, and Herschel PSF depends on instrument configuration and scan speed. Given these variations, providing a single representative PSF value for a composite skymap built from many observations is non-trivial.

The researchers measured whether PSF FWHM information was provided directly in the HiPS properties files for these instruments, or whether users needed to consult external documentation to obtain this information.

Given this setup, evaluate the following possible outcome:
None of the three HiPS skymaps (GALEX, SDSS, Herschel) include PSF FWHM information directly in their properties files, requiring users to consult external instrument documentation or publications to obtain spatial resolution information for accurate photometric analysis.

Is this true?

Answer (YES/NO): YES